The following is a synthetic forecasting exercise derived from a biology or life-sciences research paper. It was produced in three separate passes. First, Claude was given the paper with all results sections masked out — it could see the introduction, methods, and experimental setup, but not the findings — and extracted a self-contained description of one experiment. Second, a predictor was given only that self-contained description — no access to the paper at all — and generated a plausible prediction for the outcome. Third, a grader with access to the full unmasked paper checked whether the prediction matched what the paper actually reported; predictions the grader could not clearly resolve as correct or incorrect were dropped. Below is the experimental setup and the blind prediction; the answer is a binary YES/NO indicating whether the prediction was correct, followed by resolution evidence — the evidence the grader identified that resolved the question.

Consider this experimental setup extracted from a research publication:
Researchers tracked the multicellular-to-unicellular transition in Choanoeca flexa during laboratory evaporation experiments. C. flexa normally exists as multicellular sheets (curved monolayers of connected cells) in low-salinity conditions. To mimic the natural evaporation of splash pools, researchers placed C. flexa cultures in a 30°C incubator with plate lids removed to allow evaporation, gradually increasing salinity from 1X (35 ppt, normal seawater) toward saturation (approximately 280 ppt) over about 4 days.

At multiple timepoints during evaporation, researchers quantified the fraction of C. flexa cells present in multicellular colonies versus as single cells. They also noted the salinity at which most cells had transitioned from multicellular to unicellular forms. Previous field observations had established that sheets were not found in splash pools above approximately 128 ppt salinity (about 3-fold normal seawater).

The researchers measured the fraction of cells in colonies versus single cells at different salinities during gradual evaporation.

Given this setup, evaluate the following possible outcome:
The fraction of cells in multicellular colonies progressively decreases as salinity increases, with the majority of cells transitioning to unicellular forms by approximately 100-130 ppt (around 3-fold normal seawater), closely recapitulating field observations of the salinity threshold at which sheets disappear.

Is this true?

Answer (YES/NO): YES